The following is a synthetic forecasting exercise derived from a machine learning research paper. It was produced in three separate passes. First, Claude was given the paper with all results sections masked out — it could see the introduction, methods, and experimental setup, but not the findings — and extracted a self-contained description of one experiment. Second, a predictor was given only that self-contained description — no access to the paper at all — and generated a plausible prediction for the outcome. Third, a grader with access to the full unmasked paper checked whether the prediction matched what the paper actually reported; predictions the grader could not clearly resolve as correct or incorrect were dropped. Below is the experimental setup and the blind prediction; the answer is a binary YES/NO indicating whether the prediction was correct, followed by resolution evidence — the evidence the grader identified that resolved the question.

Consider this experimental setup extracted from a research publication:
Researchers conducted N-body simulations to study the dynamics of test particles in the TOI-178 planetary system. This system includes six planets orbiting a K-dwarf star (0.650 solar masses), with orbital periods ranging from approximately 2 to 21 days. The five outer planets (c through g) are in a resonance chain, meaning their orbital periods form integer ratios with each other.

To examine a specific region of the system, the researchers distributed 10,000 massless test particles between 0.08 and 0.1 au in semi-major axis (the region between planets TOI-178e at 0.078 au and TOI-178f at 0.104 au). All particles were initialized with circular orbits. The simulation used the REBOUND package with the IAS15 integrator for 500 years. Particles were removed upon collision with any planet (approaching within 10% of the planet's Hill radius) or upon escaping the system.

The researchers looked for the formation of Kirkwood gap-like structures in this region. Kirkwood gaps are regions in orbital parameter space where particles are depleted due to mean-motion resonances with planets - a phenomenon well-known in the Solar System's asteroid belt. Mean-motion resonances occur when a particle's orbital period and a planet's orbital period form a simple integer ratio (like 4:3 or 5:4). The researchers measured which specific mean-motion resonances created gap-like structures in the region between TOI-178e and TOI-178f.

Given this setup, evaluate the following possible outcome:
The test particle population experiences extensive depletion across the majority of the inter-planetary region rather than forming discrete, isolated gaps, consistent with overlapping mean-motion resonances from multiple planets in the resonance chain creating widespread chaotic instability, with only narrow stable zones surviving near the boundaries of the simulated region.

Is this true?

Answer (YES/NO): NO